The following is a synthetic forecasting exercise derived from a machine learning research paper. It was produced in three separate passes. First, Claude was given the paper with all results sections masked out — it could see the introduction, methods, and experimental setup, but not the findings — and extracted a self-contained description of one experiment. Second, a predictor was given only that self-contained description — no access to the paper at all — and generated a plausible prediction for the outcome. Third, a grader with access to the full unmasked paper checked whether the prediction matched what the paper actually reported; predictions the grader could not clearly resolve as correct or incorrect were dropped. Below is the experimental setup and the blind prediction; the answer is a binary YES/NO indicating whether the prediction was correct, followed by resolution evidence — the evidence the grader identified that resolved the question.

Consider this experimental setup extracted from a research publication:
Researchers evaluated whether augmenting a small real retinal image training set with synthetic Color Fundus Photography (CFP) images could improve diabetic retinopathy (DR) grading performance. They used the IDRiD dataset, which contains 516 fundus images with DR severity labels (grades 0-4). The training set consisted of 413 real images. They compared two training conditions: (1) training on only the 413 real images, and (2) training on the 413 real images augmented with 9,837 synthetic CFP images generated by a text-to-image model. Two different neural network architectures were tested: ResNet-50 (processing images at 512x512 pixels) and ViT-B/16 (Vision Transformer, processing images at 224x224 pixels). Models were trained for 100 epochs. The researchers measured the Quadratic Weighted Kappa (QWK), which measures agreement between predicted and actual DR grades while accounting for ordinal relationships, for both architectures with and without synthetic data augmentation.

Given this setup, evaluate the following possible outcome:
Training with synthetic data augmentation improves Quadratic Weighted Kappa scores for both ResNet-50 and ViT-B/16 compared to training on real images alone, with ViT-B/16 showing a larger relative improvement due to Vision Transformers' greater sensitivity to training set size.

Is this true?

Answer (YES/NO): YES